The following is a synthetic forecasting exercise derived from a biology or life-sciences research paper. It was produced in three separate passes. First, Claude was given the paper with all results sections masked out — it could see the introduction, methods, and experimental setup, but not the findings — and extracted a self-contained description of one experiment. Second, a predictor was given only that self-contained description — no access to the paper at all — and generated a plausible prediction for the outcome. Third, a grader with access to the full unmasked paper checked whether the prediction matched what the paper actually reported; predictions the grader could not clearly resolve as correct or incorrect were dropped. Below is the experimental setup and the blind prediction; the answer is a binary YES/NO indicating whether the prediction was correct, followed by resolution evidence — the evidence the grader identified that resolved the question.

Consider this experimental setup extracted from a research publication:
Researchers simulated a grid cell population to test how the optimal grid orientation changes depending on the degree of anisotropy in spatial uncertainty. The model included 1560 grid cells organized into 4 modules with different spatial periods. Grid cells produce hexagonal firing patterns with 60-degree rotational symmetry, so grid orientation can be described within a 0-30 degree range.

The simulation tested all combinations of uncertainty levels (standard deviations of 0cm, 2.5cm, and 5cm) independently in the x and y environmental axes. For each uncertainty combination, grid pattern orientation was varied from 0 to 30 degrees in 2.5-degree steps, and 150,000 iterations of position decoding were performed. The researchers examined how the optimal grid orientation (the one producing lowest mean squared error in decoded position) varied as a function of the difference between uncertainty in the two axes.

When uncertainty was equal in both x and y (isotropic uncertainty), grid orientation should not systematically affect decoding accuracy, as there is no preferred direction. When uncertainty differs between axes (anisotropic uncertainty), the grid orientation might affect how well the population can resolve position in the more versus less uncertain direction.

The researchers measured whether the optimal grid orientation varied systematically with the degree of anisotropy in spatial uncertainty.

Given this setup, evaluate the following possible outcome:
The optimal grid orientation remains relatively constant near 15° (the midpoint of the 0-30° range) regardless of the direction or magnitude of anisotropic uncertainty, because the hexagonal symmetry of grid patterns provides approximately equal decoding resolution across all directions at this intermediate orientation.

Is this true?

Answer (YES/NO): NO